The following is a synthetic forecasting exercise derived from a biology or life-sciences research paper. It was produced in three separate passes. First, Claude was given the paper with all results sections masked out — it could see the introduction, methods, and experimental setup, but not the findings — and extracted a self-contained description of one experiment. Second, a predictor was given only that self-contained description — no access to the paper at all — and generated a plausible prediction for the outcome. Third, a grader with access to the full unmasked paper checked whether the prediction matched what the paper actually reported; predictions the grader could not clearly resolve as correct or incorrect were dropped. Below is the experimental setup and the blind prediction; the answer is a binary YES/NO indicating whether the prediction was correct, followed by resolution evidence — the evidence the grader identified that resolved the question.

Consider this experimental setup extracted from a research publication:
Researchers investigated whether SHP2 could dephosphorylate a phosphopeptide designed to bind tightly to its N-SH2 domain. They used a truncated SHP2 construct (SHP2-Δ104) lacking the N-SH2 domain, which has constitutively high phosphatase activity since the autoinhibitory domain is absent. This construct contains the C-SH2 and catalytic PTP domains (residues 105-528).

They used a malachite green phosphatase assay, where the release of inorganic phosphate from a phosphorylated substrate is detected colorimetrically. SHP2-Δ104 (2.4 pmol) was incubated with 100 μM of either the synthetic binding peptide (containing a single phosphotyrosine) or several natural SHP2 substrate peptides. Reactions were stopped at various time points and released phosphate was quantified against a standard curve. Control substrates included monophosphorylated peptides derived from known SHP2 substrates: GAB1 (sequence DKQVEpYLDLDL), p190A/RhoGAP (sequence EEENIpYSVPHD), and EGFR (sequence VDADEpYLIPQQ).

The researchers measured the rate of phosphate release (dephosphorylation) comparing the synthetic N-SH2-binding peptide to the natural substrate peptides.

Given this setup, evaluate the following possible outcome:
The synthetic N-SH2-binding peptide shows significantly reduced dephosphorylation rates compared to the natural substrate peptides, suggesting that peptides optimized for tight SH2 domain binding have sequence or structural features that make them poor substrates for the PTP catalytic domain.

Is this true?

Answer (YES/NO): YES